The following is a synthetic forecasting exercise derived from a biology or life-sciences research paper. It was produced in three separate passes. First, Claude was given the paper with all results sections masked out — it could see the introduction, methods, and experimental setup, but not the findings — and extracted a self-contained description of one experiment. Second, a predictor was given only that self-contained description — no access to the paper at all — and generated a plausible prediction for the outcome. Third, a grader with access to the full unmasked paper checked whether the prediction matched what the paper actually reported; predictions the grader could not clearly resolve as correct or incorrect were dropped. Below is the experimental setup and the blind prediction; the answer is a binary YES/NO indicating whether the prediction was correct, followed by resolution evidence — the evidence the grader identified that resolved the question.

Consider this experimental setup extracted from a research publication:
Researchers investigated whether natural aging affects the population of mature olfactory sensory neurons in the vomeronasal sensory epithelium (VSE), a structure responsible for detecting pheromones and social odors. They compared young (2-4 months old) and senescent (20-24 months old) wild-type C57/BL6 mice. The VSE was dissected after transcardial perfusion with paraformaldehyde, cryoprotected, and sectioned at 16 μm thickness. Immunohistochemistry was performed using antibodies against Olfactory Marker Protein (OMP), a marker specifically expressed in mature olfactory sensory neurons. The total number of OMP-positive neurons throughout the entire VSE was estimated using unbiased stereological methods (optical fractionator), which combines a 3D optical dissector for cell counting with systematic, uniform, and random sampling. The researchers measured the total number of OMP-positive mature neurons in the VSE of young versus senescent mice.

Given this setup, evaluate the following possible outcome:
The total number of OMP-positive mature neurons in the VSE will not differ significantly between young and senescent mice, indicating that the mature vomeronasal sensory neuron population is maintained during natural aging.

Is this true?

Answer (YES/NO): NO